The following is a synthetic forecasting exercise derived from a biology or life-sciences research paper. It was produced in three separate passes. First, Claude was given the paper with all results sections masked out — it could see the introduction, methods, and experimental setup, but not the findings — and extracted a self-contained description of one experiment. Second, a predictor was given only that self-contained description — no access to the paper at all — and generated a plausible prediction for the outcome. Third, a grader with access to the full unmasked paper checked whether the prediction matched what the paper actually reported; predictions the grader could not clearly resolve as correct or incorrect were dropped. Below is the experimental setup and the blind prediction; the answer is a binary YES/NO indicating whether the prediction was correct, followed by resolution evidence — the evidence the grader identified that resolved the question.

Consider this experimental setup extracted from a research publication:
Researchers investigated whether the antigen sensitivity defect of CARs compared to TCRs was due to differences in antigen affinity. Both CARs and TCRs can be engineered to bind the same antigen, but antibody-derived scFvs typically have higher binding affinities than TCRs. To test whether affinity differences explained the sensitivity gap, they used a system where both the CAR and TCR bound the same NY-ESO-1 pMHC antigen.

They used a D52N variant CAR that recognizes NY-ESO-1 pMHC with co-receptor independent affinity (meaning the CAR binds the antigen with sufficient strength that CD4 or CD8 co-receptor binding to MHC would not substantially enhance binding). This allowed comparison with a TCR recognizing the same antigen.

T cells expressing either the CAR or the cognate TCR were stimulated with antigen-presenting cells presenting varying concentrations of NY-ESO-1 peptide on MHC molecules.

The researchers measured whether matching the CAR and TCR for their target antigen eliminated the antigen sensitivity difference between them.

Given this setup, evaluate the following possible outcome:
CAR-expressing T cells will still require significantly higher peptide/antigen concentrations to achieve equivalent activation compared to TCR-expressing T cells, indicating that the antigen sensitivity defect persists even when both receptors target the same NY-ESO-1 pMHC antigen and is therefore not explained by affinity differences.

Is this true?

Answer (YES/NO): YES